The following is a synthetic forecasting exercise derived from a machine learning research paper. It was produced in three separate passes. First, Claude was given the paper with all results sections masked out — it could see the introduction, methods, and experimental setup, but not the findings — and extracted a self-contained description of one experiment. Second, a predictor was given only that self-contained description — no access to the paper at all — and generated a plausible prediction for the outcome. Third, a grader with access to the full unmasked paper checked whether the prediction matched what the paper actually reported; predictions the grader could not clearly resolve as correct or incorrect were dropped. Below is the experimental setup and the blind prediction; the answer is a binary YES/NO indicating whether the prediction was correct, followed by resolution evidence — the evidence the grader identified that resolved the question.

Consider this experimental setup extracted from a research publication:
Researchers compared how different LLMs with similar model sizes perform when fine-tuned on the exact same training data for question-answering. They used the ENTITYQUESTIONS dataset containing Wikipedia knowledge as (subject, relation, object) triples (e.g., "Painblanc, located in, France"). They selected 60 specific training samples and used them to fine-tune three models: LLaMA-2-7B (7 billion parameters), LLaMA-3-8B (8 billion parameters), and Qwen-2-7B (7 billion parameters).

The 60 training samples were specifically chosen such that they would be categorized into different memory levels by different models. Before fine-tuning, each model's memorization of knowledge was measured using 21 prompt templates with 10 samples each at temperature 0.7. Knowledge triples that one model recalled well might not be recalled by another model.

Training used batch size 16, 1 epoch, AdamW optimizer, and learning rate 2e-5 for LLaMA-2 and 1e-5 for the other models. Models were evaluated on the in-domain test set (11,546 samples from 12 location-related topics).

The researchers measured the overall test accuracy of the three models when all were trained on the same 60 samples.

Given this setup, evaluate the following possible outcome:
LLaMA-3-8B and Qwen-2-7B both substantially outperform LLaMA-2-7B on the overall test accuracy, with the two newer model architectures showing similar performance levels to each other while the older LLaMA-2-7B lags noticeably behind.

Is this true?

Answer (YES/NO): NO